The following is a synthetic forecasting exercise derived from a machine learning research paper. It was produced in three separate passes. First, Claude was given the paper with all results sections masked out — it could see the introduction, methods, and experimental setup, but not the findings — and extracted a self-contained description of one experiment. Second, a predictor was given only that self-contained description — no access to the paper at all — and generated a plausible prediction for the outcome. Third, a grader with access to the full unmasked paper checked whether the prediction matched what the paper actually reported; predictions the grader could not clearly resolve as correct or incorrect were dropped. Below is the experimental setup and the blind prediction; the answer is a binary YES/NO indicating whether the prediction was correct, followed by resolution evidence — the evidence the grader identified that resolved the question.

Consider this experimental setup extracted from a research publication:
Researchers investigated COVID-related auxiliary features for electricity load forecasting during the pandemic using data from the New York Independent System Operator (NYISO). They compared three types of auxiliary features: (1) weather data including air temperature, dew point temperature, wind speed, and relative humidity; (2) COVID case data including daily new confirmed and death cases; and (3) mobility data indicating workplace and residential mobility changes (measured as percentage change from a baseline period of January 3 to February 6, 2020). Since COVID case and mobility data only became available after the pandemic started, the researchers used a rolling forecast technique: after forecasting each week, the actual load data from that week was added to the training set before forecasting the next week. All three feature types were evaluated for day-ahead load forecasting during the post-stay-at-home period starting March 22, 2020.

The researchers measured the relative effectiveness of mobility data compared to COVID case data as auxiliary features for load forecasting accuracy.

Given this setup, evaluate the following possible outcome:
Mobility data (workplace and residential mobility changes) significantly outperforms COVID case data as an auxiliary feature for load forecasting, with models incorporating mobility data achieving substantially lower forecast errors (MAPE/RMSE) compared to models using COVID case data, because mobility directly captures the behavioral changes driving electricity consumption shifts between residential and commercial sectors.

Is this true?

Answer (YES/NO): YES